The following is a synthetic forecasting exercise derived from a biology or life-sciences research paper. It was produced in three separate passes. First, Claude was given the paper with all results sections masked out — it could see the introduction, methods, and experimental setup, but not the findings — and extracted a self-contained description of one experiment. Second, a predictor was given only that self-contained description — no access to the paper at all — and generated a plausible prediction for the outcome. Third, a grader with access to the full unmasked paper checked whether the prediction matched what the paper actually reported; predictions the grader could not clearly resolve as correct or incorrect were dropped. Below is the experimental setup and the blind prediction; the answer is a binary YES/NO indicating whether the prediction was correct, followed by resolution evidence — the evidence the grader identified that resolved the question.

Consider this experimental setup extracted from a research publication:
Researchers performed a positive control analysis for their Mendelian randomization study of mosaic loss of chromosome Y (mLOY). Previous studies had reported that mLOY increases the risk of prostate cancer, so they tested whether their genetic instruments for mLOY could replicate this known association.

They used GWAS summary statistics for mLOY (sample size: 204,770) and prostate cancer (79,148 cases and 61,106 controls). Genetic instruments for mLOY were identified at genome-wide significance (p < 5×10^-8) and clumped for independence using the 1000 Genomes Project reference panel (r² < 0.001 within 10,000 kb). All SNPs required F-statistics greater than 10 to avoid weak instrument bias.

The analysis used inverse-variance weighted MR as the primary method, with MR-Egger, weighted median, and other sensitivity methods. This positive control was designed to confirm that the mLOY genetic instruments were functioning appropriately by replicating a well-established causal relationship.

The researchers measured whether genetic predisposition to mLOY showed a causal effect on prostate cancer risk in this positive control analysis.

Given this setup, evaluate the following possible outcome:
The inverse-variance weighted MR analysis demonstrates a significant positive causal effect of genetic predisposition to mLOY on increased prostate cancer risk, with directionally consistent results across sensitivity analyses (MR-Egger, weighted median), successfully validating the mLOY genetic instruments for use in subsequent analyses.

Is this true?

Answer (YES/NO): YES